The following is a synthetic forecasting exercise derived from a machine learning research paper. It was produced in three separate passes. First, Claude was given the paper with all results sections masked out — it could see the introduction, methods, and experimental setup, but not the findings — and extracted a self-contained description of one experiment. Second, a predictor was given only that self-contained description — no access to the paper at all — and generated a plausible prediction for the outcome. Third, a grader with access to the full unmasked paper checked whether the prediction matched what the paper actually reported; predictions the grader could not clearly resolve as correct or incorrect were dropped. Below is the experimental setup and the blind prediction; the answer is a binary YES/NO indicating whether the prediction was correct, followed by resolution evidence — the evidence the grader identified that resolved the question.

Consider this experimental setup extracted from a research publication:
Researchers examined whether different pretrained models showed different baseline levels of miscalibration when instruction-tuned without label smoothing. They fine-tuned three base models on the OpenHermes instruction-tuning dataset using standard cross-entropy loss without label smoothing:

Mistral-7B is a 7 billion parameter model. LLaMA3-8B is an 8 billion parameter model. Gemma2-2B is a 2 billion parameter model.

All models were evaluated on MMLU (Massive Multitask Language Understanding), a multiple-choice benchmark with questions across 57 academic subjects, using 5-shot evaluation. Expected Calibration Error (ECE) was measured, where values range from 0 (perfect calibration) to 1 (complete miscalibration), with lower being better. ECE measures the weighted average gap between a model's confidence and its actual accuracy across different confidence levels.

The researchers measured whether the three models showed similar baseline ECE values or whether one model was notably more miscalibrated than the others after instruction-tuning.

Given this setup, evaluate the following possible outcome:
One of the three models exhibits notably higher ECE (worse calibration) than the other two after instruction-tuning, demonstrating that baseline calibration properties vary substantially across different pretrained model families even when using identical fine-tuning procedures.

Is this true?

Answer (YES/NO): YES